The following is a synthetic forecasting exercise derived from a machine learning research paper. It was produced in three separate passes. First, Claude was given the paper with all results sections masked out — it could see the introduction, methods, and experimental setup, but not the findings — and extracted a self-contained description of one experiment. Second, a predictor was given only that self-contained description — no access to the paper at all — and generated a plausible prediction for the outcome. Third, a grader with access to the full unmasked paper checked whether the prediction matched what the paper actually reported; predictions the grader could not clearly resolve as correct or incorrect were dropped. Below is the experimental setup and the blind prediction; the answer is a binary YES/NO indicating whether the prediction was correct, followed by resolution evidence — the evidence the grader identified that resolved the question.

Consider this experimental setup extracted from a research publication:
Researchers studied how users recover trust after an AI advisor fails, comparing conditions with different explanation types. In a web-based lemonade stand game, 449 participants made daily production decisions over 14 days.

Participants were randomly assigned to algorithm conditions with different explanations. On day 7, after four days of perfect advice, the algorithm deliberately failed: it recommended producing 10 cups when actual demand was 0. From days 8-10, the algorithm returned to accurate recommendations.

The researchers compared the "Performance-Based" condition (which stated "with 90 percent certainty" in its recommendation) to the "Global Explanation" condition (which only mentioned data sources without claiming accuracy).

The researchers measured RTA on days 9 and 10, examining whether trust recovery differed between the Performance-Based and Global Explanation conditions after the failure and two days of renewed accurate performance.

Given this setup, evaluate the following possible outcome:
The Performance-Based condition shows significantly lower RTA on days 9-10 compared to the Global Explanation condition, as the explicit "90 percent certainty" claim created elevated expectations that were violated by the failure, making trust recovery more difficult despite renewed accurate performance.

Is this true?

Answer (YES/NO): NO